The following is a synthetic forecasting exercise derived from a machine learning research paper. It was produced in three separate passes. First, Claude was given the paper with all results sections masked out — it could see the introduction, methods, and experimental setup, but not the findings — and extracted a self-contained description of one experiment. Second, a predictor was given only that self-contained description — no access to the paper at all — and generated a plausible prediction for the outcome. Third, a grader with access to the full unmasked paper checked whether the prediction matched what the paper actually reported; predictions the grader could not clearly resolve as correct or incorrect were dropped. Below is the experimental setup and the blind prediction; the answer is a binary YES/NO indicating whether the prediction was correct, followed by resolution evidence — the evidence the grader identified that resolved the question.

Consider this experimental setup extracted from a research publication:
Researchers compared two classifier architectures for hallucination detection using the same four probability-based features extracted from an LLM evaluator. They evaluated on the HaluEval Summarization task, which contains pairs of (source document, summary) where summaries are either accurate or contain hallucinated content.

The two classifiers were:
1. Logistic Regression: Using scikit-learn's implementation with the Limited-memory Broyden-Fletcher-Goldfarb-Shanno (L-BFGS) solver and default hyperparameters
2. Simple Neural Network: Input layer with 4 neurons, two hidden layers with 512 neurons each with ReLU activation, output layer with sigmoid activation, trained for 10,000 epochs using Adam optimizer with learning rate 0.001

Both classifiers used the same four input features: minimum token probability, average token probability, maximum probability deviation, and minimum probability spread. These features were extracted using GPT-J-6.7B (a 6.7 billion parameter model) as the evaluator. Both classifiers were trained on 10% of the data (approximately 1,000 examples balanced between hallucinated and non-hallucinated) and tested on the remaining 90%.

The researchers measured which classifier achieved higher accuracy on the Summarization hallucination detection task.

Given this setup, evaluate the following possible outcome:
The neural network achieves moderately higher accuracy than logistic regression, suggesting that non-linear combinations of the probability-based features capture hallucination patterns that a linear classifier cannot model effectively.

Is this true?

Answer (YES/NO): YES